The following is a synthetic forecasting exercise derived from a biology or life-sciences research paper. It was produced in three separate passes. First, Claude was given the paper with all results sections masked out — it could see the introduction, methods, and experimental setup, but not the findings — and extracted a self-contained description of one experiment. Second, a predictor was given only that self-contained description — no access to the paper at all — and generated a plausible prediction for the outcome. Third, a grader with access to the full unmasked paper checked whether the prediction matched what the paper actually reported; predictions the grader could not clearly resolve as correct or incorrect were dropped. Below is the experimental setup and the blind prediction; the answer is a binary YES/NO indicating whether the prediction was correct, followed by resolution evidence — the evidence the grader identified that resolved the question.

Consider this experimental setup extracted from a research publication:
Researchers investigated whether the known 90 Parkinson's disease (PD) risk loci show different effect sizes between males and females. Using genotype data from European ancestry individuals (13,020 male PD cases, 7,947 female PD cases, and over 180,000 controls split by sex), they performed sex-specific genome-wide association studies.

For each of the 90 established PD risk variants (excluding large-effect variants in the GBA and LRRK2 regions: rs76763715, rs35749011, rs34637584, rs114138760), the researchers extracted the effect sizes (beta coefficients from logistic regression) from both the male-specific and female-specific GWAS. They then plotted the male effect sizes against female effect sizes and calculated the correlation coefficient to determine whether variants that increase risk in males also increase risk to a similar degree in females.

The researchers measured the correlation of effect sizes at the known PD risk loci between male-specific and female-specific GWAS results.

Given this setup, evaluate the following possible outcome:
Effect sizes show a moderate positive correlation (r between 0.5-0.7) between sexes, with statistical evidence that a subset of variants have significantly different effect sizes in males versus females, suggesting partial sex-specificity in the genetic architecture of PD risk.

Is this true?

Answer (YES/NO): NO